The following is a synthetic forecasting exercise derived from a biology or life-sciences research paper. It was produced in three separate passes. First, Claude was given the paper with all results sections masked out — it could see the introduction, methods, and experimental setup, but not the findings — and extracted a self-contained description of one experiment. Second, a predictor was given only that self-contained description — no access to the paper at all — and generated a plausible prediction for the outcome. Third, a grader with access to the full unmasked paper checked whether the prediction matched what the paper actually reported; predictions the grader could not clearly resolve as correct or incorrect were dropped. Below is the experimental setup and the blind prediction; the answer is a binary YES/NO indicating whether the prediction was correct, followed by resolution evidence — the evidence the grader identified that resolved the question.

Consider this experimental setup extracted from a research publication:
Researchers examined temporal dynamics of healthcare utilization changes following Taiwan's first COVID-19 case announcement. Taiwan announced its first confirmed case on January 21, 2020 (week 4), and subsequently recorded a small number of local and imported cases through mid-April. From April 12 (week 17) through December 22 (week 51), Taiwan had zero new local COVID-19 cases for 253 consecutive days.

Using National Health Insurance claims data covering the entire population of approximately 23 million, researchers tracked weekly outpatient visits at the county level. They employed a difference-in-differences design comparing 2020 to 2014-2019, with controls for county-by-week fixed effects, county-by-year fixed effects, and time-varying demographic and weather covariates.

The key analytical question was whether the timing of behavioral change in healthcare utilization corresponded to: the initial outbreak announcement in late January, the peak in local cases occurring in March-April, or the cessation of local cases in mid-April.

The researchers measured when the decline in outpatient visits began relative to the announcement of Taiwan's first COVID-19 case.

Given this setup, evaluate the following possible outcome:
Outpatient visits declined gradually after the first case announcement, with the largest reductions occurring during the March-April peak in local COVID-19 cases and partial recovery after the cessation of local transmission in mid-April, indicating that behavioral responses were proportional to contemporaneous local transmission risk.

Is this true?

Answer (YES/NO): NO